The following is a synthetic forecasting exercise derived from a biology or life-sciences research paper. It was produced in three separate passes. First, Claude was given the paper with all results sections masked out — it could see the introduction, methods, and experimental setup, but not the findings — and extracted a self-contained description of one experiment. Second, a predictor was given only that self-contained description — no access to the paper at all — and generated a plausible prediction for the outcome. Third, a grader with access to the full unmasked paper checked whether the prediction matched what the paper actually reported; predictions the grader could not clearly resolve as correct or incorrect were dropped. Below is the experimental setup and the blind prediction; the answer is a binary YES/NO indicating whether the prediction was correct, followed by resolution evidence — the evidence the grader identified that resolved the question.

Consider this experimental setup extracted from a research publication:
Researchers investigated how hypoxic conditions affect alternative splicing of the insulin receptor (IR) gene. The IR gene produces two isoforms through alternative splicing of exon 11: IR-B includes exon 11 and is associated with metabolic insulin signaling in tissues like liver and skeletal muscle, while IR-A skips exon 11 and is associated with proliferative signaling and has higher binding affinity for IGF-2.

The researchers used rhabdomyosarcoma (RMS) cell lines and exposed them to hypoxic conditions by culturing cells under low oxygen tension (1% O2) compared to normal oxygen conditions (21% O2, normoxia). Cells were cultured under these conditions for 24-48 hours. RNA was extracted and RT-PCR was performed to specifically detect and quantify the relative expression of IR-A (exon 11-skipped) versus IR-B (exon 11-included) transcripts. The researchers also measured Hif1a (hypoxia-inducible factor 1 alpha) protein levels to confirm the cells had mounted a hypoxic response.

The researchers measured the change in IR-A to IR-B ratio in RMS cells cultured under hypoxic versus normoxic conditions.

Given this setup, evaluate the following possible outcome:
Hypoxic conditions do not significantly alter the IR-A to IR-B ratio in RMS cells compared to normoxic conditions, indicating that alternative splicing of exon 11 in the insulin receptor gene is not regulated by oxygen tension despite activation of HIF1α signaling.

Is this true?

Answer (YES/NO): NO